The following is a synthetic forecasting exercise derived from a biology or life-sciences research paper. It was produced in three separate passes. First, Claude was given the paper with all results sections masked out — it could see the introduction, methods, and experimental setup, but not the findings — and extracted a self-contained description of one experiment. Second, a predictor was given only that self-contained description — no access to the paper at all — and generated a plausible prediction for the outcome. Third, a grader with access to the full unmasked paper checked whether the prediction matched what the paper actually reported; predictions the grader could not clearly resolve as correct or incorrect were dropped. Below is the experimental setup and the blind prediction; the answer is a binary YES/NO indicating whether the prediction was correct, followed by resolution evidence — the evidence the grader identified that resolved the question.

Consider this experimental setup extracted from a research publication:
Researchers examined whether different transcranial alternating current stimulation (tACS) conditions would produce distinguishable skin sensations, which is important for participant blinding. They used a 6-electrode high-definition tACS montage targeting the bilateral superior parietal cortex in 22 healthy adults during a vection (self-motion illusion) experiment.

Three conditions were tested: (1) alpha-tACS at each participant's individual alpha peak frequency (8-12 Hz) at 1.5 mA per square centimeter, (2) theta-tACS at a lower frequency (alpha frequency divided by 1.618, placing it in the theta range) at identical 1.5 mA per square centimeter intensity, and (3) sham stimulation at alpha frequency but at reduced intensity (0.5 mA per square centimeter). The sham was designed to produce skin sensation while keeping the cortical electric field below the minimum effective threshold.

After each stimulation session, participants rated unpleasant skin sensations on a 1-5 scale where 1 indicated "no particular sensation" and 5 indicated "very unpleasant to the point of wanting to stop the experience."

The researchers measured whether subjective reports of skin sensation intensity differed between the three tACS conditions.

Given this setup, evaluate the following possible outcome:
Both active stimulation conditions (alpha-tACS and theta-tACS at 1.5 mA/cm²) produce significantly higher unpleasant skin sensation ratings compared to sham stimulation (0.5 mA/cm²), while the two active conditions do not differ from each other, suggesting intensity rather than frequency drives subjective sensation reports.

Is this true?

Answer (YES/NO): YES